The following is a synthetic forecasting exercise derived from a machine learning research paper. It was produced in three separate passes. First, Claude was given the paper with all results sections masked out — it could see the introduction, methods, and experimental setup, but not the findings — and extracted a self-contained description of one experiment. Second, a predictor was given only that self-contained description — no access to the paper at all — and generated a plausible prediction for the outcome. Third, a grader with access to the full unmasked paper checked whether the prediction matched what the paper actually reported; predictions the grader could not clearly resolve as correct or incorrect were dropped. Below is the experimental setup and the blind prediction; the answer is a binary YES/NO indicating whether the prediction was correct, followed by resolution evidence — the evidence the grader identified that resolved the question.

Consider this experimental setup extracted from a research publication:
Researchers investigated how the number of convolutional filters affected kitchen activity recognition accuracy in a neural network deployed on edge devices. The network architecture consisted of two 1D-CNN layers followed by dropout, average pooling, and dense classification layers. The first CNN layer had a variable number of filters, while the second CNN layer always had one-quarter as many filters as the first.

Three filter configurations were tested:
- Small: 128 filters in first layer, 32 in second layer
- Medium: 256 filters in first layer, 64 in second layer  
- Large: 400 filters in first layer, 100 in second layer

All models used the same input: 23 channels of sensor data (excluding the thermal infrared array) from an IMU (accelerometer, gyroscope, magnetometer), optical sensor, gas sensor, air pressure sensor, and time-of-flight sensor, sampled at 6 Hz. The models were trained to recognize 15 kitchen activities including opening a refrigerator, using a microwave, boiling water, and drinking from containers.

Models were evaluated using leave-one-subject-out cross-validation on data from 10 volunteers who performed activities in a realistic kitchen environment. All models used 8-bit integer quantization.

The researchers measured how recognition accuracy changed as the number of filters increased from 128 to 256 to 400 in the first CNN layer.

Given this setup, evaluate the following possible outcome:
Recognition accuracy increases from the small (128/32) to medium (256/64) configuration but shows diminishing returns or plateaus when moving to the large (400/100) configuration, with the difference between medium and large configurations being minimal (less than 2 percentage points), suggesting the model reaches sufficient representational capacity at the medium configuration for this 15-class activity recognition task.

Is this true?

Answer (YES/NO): YES